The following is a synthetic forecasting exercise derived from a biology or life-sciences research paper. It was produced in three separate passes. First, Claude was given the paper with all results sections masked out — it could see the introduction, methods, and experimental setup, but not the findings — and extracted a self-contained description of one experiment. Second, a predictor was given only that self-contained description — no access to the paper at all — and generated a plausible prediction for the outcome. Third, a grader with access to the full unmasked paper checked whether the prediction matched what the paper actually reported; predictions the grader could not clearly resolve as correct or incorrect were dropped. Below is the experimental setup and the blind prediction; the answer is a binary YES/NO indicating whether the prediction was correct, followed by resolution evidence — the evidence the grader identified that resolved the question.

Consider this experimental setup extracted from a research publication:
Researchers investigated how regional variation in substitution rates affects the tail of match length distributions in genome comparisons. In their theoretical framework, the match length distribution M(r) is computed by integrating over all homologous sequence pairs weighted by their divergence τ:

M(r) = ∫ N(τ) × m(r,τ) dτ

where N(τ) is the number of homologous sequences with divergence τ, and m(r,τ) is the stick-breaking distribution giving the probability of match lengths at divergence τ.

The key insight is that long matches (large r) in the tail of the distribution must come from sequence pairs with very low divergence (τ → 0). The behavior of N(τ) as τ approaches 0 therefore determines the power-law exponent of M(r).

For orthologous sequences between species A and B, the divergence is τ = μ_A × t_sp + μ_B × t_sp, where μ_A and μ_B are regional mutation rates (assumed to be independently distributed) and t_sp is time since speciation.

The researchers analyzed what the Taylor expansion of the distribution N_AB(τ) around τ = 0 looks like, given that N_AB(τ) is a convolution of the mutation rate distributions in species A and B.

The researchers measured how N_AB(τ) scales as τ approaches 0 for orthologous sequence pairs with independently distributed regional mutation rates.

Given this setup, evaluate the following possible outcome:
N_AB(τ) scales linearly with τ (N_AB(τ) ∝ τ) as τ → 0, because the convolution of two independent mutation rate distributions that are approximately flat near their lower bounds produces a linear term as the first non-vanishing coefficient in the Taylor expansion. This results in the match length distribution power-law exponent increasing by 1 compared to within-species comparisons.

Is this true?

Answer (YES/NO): YES